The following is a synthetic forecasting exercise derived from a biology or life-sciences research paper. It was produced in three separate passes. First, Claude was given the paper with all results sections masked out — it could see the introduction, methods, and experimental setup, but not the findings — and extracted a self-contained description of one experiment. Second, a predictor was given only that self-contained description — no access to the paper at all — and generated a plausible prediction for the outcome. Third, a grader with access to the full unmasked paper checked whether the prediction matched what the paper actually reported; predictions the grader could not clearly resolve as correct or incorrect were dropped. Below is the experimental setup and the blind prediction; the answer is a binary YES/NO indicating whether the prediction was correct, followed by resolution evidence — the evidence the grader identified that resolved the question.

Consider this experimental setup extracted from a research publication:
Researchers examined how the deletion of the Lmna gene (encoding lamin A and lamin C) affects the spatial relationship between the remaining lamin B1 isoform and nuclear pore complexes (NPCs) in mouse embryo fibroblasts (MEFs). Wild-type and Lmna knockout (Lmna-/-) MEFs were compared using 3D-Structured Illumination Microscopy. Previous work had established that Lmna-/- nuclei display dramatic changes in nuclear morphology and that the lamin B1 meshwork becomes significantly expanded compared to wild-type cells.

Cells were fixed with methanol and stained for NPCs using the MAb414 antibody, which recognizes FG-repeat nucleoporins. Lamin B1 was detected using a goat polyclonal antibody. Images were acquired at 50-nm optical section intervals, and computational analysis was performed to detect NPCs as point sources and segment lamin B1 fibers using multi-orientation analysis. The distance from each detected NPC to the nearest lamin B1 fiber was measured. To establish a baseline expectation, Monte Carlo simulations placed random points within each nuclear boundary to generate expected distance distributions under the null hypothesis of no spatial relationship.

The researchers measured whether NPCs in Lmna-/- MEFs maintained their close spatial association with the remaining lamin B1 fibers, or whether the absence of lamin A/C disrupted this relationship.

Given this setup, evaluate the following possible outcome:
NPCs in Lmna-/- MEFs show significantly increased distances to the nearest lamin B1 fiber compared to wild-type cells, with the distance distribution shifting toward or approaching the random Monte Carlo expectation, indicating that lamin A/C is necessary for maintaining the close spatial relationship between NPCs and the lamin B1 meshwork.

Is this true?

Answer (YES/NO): NO